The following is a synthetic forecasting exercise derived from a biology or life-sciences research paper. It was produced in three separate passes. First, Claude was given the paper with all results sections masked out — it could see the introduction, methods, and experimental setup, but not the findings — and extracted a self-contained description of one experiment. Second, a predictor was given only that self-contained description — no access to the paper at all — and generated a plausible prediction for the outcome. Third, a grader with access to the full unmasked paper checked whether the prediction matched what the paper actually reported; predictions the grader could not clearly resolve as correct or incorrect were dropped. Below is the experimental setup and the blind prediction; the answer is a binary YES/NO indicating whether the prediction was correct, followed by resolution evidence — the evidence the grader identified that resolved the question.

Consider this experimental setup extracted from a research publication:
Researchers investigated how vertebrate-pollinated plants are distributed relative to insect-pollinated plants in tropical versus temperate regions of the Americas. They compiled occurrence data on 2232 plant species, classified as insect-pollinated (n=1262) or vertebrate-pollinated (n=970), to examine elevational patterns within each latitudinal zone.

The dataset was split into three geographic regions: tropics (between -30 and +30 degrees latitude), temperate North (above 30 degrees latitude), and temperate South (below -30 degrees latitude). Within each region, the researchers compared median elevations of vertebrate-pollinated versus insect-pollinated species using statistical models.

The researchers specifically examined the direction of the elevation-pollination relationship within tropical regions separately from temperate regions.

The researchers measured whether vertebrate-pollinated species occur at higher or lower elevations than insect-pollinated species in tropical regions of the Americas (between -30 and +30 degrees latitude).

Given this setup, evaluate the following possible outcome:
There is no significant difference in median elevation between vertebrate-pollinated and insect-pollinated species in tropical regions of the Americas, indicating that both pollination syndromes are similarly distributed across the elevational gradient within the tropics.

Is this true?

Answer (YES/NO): NO